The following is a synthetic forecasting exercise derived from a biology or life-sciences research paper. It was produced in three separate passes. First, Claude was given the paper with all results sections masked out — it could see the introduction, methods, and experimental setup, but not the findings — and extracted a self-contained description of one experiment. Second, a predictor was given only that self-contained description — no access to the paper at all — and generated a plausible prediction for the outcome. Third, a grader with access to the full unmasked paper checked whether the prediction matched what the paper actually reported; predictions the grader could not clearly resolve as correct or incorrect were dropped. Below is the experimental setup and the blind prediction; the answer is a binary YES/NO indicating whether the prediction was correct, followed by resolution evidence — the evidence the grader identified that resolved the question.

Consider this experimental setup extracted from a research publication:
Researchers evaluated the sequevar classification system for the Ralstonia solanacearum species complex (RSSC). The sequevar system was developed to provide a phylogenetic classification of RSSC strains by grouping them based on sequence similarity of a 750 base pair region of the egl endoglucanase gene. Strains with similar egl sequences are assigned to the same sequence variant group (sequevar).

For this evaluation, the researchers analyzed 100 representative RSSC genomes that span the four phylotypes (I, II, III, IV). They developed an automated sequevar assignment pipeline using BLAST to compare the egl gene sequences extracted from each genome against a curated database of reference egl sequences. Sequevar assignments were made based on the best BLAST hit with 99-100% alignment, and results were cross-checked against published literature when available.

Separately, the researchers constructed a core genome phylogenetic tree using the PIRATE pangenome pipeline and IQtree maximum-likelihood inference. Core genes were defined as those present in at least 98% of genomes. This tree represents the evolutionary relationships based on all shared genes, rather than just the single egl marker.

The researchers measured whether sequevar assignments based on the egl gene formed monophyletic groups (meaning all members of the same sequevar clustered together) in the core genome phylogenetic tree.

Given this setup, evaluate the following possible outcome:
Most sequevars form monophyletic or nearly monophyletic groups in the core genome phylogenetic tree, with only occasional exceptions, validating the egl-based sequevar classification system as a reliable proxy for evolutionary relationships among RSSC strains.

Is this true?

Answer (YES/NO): NO